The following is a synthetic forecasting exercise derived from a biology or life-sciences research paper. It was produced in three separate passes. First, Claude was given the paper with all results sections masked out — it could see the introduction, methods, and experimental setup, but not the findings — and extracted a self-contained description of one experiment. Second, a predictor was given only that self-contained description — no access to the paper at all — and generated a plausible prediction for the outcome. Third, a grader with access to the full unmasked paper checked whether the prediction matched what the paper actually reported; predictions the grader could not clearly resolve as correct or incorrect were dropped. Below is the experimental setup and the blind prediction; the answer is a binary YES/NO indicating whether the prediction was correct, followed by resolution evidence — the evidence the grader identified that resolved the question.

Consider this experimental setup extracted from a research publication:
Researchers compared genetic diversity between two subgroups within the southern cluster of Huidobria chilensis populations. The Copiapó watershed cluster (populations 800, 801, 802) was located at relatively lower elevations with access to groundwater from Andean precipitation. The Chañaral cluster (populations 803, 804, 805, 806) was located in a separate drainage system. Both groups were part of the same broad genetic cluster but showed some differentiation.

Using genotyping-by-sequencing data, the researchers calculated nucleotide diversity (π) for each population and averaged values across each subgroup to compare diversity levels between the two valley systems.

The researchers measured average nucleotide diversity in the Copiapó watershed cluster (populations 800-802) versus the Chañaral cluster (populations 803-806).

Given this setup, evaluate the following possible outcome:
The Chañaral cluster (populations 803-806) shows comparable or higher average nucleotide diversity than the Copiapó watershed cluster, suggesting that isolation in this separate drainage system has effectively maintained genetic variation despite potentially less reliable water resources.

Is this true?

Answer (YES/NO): YES